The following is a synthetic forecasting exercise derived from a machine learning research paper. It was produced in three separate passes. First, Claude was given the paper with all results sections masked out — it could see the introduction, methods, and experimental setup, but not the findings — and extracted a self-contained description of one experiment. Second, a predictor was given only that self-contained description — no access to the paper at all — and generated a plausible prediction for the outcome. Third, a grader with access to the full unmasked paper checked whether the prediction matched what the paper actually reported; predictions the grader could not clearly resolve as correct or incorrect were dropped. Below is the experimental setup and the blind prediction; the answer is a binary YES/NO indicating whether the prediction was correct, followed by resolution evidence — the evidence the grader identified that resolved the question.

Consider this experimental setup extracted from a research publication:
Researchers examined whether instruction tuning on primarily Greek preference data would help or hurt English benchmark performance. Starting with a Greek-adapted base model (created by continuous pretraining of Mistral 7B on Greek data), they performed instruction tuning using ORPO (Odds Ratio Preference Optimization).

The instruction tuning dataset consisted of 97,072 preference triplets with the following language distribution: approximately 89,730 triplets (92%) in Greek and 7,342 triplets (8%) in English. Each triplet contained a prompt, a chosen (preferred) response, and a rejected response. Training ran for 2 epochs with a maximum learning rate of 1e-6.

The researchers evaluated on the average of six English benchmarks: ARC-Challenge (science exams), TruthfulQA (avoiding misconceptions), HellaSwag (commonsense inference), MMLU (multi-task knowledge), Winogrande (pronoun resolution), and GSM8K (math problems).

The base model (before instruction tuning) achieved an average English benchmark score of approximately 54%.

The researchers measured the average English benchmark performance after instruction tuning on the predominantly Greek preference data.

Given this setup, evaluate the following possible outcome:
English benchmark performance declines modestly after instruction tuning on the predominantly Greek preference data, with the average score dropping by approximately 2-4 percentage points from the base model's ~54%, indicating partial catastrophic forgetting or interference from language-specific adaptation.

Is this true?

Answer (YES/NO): NO